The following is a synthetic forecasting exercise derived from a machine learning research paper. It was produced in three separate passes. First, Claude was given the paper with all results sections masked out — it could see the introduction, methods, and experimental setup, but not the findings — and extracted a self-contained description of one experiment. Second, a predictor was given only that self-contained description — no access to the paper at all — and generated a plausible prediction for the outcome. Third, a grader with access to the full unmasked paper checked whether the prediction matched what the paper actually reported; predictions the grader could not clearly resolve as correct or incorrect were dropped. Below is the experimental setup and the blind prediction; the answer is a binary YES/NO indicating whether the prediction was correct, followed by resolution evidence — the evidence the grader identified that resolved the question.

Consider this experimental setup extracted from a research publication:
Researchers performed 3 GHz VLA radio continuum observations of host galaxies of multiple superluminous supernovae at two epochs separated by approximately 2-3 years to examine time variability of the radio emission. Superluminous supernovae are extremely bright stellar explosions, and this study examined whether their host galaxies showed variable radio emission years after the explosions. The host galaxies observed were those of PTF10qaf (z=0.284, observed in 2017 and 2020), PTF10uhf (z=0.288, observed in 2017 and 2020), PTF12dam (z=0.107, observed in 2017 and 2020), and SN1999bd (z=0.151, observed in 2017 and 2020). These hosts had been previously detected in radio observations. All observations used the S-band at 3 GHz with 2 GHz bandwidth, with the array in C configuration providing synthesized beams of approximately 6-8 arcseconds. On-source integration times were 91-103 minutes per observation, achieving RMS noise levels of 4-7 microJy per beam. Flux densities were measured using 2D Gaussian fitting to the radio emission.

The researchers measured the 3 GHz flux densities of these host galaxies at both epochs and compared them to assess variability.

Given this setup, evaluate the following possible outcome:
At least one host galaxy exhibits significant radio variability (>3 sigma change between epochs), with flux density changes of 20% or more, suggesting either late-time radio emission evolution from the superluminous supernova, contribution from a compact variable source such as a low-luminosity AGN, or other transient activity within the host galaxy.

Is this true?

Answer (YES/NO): NO